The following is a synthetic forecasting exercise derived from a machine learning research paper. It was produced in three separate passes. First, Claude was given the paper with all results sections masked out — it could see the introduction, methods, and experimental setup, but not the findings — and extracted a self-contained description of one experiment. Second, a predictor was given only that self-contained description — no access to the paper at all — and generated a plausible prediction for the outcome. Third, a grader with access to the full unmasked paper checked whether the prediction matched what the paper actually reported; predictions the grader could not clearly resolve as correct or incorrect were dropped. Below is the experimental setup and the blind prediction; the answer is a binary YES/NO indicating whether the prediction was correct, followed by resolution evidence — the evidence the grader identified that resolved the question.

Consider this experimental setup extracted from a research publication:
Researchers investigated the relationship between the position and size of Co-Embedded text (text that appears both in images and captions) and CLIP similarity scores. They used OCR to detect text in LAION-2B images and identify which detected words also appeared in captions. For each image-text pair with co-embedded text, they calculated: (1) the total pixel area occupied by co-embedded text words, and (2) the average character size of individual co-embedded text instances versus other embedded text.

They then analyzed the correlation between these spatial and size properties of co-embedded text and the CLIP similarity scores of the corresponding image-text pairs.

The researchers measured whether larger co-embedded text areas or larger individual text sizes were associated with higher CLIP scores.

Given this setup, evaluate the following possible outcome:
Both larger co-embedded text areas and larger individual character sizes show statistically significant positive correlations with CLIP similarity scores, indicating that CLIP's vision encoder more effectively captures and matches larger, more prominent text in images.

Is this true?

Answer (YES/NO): NO